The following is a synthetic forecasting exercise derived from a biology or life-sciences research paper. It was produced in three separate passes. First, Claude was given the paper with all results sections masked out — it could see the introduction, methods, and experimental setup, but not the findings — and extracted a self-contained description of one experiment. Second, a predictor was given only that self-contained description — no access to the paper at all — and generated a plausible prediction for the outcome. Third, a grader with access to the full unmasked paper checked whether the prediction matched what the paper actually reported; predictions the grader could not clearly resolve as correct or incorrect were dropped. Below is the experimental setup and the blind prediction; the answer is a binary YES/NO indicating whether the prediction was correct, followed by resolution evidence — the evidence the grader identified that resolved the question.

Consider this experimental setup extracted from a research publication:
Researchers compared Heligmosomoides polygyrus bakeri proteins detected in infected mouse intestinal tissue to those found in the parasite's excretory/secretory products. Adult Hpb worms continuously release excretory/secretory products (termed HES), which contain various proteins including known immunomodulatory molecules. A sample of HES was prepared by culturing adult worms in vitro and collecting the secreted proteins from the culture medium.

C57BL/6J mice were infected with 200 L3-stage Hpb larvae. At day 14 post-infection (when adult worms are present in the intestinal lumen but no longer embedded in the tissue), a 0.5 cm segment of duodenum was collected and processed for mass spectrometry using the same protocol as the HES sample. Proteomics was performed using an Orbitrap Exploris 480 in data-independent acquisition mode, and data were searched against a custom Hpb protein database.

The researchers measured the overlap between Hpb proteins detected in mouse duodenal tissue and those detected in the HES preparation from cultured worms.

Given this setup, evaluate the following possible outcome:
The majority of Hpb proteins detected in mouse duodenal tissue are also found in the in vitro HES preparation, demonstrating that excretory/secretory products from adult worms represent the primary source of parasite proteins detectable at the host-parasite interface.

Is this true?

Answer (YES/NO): YES